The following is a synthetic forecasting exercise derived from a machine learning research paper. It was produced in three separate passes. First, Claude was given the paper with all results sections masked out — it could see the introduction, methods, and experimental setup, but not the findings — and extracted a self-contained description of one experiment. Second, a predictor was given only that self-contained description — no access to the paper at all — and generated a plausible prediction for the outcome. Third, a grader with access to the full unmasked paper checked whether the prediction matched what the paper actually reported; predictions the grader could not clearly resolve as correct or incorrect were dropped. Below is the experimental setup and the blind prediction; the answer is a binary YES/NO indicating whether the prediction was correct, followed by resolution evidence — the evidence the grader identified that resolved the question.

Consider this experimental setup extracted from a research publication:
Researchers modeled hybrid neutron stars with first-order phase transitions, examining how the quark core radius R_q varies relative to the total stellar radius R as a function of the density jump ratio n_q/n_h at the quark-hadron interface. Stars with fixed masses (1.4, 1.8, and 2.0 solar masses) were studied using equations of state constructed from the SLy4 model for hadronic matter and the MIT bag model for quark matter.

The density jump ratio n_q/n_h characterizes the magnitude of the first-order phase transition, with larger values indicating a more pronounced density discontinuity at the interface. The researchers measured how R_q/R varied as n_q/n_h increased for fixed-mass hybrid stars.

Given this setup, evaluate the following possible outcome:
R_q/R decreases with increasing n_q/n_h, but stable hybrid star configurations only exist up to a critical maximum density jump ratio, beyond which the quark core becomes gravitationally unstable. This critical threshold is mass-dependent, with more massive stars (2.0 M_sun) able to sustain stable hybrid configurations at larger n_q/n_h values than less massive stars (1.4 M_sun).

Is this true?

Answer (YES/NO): NO